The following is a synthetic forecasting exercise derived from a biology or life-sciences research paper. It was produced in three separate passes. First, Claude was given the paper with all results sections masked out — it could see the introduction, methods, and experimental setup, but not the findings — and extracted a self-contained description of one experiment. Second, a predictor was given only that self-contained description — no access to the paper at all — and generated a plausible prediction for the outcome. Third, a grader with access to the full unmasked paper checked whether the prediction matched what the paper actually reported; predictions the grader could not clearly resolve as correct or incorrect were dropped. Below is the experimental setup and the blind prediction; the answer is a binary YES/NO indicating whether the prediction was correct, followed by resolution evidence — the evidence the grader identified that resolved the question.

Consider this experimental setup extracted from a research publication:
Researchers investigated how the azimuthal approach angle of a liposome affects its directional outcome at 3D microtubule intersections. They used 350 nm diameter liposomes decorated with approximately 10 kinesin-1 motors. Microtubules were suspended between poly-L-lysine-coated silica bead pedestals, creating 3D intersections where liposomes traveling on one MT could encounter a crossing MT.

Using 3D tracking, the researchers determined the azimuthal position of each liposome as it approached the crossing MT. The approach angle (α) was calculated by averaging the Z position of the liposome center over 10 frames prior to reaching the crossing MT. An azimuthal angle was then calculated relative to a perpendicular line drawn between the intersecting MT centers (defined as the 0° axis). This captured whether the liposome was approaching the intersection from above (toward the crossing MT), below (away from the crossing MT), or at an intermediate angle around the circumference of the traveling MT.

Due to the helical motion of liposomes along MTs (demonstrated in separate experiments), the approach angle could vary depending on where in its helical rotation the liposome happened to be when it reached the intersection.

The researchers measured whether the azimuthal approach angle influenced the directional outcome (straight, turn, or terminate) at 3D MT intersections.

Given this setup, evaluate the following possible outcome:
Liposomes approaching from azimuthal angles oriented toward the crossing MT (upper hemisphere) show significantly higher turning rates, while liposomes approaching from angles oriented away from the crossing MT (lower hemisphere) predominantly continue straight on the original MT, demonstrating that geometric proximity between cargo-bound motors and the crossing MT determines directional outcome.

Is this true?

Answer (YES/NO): NO